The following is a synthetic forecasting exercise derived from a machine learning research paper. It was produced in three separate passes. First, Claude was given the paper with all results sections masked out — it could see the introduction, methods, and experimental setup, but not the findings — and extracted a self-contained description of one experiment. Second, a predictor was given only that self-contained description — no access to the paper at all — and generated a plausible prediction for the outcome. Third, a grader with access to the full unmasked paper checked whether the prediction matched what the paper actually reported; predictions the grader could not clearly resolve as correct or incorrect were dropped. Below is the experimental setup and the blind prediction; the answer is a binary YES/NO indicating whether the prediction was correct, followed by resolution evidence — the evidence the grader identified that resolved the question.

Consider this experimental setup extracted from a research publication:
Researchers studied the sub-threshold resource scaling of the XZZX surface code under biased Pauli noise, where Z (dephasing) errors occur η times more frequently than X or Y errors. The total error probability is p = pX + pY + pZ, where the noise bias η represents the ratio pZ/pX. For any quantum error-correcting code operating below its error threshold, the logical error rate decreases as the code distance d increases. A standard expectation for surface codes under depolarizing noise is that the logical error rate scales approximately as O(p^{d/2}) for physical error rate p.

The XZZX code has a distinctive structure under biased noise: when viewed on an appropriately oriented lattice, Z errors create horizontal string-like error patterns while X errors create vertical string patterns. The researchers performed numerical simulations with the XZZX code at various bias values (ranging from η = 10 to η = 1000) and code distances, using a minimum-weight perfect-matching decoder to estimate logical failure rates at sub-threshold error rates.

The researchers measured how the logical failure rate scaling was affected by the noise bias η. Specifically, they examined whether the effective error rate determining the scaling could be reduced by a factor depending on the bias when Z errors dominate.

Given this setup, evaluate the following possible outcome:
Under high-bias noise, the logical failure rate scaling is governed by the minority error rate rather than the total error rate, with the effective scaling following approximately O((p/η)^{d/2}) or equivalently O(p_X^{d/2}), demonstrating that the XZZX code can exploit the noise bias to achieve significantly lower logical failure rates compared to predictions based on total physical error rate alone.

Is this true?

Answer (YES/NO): NO